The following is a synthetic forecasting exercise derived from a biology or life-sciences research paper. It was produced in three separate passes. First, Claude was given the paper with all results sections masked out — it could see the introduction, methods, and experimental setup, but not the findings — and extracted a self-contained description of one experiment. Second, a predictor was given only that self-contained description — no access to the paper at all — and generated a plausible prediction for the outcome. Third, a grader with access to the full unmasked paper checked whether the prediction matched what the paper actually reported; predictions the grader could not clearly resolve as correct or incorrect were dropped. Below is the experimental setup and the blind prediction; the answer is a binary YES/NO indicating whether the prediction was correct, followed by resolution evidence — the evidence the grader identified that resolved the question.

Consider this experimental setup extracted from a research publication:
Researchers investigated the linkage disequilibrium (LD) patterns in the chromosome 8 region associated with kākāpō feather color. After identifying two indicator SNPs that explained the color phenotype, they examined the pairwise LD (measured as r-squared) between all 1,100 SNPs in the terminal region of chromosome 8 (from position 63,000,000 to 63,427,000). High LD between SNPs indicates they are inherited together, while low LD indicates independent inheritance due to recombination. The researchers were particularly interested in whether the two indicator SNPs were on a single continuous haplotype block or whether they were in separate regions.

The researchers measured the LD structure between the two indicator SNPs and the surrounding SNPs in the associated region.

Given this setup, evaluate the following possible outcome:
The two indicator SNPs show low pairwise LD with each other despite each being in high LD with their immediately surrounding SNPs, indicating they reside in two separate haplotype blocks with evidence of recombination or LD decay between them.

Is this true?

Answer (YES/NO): NO